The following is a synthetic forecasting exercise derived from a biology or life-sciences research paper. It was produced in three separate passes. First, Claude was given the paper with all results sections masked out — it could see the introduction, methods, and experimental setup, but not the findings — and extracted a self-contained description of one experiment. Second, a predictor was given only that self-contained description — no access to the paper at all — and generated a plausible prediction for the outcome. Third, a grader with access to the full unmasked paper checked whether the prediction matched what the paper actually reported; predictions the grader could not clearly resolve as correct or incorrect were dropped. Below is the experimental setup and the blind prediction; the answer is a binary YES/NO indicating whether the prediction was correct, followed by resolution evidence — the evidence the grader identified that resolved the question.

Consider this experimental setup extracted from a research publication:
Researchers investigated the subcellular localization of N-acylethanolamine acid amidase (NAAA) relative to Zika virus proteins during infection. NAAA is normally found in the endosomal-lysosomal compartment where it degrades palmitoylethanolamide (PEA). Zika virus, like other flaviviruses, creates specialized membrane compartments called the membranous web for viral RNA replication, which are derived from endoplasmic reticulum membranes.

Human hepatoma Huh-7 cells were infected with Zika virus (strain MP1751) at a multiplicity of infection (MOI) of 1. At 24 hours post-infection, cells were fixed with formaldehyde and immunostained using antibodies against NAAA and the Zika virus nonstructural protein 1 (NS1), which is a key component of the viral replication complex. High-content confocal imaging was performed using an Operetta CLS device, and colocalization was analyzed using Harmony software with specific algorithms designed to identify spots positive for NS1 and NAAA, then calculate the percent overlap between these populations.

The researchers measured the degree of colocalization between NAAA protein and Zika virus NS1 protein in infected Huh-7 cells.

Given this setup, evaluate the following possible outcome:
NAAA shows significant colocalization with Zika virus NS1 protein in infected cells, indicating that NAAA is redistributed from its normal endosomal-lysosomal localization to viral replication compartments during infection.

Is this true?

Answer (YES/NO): NO